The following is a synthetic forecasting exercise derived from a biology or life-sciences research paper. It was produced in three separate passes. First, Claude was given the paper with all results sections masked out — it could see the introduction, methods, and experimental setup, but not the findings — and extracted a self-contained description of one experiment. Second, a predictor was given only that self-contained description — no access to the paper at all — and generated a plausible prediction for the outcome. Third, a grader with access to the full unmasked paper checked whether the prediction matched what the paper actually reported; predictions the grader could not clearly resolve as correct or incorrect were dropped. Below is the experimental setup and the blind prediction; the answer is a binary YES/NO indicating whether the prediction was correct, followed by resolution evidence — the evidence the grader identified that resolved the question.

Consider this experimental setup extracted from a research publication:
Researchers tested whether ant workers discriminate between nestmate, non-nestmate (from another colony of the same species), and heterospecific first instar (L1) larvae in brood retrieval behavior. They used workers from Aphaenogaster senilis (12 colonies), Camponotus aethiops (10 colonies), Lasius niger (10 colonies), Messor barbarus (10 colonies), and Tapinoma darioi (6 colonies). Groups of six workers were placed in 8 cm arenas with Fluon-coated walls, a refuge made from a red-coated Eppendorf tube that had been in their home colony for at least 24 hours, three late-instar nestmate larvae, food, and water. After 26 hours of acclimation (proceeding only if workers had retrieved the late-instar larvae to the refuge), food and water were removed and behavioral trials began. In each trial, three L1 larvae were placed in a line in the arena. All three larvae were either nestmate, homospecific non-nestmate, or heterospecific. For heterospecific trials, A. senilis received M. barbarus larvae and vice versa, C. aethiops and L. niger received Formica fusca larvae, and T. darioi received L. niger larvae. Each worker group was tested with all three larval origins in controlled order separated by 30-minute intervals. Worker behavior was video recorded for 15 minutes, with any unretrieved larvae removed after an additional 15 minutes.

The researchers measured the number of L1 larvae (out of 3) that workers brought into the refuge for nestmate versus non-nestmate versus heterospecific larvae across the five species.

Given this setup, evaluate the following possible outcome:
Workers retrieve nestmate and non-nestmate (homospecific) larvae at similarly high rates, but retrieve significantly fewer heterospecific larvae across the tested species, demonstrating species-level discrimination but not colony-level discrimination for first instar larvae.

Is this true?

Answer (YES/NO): NO